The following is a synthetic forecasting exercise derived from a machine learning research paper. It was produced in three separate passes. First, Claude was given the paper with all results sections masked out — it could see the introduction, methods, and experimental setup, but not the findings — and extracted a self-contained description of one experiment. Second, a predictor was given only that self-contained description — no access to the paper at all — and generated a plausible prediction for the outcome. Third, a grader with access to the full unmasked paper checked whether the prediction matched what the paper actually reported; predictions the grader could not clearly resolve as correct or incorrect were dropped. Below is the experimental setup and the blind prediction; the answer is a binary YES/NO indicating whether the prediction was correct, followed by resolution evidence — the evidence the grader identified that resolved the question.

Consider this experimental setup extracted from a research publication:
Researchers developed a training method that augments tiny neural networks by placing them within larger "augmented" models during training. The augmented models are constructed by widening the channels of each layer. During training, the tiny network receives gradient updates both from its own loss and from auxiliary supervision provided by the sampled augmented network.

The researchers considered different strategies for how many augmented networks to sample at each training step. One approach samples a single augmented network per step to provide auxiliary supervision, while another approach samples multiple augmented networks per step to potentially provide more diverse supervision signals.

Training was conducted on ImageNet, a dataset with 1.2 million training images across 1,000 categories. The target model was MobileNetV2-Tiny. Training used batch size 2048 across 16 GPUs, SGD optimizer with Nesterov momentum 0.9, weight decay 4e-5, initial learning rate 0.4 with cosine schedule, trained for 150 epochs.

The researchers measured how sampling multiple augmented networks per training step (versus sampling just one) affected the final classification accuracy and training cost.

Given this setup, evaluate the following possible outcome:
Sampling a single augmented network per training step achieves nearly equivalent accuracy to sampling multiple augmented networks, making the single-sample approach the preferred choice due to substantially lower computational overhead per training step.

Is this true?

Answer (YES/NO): NO